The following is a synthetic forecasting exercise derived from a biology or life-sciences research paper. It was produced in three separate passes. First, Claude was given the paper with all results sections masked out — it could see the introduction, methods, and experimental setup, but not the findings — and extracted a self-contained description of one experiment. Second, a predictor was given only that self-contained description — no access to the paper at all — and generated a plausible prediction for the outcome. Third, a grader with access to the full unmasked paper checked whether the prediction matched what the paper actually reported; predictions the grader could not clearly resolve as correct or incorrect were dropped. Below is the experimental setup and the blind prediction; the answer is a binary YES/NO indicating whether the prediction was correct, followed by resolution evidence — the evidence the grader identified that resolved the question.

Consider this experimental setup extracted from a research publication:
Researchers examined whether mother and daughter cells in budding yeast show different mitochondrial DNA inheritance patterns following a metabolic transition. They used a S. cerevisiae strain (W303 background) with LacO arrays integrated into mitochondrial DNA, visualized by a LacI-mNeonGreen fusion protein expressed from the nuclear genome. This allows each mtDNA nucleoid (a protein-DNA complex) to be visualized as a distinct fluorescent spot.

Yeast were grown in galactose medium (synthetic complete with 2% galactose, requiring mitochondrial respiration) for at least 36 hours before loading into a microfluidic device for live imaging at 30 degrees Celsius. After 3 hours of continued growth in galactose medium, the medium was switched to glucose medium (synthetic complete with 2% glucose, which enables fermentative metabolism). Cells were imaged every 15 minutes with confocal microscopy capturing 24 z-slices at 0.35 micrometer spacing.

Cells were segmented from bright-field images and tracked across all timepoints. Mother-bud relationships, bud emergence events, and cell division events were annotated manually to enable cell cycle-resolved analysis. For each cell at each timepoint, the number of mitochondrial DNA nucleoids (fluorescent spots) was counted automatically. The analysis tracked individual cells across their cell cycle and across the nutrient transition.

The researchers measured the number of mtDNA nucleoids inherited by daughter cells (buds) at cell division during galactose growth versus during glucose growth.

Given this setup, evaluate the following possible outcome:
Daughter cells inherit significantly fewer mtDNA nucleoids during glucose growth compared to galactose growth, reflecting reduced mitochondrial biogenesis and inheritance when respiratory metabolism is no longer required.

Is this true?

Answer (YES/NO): YES